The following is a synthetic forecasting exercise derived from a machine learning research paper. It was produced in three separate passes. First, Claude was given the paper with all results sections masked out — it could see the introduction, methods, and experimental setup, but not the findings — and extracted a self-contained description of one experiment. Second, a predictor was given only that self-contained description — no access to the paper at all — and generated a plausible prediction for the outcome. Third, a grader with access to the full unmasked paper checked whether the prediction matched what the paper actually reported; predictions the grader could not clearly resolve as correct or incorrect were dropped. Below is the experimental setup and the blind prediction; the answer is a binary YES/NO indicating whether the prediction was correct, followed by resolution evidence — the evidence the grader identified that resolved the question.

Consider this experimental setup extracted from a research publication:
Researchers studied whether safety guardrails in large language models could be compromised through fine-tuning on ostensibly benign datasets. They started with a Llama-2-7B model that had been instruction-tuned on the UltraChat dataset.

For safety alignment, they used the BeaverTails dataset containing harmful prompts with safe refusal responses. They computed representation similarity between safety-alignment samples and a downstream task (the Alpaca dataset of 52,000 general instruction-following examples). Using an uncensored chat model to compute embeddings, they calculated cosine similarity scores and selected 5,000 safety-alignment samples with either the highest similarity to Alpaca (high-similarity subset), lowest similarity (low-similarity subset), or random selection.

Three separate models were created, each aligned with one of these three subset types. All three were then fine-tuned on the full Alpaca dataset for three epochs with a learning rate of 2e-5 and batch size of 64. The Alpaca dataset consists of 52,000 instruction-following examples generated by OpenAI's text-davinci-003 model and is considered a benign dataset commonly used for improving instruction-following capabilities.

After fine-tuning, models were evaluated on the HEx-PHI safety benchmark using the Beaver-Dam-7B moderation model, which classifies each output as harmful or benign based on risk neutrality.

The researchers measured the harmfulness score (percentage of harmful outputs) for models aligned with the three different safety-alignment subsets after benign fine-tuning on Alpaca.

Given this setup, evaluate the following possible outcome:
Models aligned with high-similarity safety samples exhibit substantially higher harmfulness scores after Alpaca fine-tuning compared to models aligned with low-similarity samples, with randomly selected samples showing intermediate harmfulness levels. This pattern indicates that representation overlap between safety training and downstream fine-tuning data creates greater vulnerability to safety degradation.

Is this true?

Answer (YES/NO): YES